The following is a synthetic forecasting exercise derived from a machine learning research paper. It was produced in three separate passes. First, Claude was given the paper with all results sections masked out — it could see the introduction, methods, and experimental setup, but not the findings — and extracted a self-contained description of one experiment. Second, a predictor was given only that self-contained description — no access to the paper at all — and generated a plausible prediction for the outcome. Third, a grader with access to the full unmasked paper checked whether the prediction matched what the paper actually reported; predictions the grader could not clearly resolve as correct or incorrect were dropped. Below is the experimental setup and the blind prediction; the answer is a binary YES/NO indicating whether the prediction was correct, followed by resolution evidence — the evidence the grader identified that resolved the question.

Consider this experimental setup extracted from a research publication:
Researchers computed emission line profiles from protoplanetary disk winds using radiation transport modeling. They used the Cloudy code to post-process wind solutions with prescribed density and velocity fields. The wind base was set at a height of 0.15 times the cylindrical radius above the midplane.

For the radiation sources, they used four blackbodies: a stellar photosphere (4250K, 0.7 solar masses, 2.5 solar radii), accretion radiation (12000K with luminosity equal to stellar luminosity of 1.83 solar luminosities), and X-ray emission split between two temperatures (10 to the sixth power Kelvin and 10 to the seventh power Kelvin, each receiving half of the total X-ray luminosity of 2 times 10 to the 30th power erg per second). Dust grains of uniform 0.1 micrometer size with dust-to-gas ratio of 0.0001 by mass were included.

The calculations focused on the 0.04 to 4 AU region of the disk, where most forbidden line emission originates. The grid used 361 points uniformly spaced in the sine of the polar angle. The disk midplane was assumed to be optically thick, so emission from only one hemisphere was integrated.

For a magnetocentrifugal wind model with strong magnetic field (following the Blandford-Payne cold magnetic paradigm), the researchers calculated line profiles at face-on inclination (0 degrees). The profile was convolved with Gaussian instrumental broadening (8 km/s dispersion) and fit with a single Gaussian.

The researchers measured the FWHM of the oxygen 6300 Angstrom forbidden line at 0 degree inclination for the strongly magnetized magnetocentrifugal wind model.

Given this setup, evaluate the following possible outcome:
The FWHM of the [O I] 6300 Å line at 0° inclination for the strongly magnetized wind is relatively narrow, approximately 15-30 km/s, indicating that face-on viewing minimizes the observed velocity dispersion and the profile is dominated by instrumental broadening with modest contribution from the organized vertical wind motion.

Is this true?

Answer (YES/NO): NO